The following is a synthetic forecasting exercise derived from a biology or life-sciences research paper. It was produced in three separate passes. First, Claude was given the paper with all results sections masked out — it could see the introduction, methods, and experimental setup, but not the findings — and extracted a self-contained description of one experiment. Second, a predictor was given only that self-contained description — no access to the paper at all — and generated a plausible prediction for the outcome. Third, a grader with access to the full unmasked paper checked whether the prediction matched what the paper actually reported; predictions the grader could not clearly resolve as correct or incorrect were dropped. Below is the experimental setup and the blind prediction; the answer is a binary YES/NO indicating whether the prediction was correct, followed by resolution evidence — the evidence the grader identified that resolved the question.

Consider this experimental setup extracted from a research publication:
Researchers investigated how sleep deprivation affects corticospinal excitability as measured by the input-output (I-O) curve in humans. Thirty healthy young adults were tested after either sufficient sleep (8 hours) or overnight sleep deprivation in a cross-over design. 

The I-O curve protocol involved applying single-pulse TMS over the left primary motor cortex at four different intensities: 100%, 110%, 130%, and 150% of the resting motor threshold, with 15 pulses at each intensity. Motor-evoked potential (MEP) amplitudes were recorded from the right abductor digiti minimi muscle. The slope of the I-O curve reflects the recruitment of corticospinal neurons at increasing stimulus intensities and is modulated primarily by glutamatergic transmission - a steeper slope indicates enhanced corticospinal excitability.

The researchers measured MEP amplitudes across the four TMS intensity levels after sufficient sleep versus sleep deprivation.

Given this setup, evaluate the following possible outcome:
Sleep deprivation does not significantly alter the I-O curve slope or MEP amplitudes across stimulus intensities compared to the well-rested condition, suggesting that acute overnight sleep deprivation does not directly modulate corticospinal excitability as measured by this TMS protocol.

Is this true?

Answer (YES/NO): NO